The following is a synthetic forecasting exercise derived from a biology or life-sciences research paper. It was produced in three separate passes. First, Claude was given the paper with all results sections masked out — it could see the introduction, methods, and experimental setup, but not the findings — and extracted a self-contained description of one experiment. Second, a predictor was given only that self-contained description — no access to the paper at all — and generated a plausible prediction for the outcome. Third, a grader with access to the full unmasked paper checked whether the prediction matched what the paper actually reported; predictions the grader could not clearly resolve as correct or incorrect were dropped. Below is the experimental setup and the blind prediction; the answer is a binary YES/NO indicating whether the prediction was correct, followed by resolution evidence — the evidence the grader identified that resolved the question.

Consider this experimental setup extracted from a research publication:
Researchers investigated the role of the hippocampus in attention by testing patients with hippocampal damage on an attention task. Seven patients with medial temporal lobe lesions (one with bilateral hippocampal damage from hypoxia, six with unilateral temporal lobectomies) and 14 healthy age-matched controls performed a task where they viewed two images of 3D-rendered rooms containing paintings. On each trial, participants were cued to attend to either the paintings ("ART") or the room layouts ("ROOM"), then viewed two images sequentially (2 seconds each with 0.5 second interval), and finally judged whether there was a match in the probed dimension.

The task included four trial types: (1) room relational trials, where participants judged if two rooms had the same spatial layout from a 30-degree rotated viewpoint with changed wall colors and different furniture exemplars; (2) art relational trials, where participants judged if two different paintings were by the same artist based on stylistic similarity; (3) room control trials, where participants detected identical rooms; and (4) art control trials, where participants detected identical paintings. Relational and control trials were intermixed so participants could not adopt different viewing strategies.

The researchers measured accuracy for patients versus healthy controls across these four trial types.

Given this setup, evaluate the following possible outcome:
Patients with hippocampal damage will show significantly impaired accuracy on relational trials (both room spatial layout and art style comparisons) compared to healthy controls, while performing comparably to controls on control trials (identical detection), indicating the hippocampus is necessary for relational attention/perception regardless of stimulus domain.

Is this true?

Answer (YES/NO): NO